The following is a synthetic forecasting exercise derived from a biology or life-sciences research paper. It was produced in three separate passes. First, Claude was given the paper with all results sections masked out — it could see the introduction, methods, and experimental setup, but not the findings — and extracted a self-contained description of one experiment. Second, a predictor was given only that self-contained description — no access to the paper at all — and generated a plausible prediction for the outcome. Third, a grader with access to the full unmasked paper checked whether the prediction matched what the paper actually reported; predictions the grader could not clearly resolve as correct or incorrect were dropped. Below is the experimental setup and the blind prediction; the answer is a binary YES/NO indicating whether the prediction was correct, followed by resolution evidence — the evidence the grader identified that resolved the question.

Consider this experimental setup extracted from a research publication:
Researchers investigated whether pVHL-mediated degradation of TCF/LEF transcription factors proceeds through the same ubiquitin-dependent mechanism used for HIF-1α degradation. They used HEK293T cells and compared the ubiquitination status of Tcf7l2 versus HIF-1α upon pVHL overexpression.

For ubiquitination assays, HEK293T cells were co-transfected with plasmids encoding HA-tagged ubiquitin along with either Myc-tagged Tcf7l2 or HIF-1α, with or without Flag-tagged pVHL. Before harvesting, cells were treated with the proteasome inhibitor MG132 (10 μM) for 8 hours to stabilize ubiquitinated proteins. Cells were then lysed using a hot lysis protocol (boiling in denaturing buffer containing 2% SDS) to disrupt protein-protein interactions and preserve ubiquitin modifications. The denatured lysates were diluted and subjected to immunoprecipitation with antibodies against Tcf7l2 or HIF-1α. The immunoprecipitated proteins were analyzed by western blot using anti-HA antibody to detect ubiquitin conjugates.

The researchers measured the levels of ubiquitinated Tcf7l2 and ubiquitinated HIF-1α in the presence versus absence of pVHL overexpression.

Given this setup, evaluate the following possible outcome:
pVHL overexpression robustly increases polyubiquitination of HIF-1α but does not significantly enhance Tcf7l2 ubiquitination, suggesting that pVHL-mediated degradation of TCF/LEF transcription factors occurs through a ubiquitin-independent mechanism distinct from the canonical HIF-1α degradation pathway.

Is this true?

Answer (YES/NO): YES